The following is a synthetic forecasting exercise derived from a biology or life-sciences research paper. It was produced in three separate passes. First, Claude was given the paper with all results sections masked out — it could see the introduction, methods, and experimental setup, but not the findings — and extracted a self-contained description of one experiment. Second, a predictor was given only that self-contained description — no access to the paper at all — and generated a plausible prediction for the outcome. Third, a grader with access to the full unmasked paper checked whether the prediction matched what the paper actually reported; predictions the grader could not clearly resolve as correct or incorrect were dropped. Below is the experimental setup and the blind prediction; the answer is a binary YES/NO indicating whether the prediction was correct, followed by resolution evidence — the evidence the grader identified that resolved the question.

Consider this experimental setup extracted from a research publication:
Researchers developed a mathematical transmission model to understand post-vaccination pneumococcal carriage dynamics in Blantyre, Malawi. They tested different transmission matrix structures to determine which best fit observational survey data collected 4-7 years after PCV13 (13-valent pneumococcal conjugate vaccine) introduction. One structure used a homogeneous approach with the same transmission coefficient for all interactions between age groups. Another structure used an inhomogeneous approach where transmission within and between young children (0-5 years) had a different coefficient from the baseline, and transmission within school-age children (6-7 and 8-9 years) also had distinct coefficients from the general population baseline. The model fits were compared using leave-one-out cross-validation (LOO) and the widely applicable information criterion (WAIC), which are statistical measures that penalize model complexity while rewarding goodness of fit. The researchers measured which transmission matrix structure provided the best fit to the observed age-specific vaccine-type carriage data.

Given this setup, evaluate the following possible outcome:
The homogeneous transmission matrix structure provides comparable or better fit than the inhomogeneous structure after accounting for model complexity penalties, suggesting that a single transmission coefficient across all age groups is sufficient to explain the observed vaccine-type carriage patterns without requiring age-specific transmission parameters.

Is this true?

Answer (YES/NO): NO